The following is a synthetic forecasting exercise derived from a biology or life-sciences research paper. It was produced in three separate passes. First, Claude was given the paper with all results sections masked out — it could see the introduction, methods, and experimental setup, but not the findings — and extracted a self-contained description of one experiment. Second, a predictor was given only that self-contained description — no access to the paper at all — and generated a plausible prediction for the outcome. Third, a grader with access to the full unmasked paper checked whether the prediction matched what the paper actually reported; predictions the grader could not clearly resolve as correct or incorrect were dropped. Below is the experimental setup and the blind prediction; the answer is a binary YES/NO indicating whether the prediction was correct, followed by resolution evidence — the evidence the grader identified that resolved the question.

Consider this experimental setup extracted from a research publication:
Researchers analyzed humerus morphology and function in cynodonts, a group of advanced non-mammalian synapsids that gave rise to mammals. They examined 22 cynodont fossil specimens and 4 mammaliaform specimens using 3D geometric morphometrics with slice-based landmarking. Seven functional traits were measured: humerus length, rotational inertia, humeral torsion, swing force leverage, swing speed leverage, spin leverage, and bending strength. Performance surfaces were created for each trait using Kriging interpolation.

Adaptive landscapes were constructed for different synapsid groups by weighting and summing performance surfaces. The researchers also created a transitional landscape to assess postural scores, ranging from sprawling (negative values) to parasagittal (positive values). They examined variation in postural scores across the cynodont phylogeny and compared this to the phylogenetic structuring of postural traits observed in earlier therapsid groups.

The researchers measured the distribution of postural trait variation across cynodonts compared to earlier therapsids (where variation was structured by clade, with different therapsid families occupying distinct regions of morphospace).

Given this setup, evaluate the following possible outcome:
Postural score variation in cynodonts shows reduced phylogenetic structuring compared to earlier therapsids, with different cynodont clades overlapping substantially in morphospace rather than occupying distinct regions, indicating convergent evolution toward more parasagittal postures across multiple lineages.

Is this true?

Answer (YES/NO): NO